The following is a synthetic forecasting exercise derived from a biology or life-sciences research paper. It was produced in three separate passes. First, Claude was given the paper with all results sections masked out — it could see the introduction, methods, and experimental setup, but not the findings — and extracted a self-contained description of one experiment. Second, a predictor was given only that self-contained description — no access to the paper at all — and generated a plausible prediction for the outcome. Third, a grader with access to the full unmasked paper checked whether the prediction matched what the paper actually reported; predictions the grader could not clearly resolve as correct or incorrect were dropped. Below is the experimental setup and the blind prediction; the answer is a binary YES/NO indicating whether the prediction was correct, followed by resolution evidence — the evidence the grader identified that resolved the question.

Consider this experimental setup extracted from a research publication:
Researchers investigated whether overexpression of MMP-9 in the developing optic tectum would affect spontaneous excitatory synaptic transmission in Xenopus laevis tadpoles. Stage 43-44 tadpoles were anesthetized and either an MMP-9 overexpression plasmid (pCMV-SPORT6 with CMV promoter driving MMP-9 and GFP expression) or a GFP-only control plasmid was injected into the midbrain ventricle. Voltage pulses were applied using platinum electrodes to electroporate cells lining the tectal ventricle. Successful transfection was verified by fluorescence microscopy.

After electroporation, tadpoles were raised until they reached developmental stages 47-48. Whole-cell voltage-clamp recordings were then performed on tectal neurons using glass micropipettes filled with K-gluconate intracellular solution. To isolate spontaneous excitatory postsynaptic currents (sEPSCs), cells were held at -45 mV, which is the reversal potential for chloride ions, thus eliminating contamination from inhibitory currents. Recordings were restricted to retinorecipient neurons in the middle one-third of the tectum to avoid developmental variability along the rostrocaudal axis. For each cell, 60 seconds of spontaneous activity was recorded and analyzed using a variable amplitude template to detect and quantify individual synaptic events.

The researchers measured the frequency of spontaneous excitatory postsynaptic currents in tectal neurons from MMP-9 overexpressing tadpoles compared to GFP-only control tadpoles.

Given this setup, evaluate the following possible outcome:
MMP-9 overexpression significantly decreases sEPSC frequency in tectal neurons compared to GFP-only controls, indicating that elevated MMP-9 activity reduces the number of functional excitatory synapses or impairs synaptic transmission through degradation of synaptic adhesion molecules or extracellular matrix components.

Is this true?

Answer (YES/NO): NO